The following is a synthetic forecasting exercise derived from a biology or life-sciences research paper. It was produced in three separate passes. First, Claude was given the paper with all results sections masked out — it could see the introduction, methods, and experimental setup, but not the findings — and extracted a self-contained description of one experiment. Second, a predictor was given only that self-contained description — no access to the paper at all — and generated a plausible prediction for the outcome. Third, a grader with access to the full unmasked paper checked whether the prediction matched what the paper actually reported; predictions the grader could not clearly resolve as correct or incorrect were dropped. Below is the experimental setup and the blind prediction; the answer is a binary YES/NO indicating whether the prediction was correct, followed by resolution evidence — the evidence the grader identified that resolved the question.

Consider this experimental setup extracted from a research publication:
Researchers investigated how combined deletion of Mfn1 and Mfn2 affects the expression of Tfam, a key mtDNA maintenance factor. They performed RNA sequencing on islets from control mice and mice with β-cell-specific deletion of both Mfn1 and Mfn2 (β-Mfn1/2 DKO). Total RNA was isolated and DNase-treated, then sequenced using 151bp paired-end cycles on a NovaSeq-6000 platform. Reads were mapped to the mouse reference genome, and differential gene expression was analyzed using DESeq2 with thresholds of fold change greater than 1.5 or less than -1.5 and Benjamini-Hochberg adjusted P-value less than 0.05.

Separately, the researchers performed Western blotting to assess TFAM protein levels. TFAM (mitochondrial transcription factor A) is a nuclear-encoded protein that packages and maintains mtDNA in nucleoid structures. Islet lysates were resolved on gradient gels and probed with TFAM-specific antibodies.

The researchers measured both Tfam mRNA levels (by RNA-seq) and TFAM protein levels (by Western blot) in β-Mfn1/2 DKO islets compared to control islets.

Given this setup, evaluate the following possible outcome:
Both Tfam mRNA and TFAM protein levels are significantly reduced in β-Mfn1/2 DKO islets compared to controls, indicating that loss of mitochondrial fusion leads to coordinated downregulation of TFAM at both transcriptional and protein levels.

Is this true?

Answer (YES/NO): NO